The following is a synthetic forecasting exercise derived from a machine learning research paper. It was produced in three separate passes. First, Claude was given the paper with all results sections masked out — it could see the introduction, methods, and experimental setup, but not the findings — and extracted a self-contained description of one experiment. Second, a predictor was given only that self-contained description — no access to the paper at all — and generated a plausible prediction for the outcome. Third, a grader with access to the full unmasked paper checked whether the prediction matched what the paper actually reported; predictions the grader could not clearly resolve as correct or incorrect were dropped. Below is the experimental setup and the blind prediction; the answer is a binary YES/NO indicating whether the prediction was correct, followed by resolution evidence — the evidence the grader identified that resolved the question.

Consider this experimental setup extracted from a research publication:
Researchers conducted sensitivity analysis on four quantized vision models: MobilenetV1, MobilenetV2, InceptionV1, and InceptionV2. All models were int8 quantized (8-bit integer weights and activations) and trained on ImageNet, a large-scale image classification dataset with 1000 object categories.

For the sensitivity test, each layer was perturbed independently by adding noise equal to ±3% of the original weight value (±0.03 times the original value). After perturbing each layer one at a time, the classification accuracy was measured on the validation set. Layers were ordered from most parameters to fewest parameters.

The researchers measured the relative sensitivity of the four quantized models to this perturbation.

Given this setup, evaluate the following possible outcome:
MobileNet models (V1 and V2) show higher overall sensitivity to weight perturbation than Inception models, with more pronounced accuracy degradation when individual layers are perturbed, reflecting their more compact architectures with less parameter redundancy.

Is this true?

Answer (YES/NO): YES